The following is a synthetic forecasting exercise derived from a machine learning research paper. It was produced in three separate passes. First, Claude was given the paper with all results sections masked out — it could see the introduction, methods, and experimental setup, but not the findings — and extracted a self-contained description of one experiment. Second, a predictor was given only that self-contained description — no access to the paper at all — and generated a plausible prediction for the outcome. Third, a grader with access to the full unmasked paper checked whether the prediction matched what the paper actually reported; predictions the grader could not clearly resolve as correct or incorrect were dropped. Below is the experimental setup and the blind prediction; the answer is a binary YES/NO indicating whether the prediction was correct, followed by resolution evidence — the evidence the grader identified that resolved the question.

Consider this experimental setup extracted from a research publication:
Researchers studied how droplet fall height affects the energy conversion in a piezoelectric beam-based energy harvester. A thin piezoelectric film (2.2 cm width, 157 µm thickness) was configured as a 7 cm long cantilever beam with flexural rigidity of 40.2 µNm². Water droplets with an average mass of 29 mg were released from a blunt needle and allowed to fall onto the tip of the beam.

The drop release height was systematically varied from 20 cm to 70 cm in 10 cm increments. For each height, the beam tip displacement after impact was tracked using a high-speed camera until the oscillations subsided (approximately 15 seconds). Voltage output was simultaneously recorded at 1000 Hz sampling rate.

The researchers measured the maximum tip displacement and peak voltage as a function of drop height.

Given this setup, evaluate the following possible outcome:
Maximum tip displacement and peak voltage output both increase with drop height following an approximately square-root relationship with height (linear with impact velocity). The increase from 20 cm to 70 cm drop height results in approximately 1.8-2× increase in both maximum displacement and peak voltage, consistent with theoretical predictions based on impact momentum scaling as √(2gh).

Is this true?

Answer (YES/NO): YES